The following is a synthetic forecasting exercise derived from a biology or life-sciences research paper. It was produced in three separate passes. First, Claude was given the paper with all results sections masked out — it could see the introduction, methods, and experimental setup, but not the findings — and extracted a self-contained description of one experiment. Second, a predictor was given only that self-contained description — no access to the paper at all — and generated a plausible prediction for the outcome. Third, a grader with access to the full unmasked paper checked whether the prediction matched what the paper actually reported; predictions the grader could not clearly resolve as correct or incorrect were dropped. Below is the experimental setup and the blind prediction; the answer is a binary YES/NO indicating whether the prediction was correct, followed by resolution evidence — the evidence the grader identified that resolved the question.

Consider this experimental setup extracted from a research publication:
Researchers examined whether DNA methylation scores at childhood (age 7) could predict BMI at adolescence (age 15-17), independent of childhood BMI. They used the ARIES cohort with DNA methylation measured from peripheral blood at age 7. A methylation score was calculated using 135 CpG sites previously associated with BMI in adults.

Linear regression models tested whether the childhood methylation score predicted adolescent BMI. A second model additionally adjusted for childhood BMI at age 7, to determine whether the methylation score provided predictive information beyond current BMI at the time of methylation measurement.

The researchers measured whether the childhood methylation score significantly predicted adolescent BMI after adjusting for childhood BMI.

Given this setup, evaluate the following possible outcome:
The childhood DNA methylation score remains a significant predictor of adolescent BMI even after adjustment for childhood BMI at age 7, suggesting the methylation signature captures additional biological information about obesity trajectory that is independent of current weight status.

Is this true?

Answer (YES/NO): NO